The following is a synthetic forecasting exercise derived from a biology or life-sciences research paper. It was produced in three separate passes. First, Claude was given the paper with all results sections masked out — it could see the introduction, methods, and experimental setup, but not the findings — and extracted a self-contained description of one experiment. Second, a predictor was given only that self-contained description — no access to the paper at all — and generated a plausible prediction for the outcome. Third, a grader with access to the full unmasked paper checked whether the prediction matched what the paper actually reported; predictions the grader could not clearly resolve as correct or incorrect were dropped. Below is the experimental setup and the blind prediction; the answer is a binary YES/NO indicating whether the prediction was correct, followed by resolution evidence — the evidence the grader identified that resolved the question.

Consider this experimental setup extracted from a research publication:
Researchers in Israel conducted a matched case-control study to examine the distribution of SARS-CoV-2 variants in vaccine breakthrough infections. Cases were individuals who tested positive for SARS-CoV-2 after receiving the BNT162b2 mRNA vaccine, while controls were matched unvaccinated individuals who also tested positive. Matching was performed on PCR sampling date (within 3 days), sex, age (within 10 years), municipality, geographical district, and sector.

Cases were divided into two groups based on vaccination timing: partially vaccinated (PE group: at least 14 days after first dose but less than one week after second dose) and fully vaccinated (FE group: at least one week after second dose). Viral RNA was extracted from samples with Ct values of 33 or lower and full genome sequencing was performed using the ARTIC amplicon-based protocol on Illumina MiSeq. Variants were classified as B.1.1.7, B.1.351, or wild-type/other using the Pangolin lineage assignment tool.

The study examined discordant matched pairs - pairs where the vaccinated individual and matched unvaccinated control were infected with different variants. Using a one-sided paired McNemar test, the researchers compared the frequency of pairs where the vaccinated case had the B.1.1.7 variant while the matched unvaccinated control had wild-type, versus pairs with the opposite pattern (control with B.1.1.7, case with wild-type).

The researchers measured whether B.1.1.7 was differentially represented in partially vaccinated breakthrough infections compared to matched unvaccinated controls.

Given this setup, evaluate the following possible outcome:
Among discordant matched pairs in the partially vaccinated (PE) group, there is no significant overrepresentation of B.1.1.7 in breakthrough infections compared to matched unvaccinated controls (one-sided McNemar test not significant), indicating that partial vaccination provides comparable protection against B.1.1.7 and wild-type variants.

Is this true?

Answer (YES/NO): NO